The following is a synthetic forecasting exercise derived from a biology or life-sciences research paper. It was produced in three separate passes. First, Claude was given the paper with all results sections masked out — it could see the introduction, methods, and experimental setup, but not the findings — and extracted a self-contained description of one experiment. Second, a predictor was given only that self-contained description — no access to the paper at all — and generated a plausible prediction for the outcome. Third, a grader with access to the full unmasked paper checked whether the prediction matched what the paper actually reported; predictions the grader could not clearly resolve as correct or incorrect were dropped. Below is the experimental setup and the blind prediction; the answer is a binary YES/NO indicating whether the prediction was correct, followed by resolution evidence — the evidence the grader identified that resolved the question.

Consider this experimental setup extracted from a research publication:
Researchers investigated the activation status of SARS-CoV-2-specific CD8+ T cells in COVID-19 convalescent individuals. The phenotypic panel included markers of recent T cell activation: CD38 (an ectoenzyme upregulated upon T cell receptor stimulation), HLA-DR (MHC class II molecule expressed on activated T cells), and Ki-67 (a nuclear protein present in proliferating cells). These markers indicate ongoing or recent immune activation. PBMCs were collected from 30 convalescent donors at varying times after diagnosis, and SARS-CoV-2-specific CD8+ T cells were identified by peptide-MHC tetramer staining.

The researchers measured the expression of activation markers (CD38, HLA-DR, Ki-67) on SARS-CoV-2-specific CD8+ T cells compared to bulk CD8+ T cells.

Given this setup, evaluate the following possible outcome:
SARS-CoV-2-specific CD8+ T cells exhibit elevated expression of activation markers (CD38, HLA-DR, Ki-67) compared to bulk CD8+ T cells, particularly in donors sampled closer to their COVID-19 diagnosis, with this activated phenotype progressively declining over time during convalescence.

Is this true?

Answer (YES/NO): NO